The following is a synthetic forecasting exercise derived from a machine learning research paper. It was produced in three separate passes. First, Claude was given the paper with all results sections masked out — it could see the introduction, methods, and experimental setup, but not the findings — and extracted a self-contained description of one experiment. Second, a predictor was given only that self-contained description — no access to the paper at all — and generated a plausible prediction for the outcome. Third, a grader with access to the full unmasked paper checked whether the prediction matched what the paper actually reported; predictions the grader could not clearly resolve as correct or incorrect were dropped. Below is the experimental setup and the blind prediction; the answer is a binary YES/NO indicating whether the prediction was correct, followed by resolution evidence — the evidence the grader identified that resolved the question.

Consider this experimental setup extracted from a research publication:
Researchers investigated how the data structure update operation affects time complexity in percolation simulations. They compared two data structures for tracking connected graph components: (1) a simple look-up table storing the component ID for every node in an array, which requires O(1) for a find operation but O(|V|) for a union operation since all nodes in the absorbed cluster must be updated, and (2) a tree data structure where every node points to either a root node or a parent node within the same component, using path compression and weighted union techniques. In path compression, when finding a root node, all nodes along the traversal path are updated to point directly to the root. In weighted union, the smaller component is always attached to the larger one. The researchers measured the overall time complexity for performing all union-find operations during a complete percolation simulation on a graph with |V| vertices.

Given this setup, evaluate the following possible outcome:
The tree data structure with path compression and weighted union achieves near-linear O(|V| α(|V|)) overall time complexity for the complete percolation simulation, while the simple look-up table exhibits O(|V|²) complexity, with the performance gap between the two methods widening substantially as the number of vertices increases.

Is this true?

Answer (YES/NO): YES